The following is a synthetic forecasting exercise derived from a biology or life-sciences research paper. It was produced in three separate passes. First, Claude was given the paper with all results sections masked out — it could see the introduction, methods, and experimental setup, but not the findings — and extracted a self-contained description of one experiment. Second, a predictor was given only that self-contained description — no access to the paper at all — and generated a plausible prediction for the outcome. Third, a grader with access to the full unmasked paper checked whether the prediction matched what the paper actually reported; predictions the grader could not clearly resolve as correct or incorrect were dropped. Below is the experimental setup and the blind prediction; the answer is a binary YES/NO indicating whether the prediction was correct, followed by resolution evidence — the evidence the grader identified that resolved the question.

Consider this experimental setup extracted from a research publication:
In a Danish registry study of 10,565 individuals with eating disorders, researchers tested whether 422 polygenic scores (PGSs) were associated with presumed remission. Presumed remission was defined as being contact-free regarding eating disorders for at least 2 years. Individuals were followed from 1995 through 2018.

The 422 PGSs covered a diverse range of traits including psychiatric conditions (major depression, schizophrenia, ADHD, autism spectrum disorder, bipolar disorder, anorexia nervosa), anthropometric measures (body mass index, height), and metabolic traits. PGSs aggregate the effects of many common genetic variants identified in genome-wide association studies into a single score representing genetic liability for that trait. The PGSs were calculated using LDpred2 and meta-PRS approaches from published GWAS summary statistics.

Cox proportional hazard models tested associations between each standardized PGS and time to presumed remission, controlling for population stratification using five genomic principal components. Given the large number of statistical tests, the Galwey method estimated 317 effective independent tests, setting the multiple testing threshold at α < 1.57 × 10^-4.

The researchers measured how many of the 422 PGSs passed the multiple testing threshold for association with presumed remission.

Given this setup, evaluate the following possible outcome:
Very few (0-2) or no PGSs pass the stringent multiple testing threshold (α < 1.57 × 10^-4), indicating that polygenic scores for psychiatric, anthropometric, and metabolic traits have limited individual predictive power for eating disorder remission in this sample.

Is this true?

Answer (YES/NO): NO